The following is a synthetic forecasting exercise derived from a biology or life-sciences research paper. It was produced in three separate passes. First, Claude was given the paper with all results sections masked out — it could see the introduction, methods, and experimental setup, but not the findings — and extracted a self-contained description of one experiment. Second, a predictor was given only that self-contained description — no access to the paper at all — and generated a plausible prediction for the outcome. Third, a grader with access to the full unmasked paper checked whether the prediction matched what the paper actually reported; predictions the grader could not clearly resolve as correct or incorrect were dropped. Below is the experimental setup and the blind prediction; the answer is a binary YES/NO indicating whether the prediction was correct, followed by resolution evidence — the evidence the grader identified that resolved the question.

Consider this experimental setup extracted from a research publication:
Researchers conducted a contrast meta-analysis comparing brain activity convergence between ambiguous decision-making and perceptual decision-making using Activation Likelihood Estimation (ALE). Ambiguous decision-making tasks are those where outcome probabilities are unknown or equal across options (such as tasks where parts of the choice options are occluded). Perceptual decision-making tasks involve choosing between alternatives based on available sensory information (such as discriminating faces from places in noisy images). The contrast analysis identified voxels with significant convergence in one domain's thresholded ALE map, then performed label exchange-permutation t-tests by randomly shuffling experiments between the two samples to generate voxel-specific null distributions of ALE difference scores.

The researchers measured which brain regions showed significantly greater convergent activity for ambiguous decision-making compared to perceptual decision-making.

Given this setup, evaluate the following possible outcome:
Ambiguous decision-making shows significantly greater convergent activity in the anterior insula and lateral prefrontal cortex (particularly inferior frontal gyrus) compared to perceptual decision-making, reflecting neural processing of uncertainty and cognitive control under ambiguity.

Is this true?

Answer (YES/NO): NO